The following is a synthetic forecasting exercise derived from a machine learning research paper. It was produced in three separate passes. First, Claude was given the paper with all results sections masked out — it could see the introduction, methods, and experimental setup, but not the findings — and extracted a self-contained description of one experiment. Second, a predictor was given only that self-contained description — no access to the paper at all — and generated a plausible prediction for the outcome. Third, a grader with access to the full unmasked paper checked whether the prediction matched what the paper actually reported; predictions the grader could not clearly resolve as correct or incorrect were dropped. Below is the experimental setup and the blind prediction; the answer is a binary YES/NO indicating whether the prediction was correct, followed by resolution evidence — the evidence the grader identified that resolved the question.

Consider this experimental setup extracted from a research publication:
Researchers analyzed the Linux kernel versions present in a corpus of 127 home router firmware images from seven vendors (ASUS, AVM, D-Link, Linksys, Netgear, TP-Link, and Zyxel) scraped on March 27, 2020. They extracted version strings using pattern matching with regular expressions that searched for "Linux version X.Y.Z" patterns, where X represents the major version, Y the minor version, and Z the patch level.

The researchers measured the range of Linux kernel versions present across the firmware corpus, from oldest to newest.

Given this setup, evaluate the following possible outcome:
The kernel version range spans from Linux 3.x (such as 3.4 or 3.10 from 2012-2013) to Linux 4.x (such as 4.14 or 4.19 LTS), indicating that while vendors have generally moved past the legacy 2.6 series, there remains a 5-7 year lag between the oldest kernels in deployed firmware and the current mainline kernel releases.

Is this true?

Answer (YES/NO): NO